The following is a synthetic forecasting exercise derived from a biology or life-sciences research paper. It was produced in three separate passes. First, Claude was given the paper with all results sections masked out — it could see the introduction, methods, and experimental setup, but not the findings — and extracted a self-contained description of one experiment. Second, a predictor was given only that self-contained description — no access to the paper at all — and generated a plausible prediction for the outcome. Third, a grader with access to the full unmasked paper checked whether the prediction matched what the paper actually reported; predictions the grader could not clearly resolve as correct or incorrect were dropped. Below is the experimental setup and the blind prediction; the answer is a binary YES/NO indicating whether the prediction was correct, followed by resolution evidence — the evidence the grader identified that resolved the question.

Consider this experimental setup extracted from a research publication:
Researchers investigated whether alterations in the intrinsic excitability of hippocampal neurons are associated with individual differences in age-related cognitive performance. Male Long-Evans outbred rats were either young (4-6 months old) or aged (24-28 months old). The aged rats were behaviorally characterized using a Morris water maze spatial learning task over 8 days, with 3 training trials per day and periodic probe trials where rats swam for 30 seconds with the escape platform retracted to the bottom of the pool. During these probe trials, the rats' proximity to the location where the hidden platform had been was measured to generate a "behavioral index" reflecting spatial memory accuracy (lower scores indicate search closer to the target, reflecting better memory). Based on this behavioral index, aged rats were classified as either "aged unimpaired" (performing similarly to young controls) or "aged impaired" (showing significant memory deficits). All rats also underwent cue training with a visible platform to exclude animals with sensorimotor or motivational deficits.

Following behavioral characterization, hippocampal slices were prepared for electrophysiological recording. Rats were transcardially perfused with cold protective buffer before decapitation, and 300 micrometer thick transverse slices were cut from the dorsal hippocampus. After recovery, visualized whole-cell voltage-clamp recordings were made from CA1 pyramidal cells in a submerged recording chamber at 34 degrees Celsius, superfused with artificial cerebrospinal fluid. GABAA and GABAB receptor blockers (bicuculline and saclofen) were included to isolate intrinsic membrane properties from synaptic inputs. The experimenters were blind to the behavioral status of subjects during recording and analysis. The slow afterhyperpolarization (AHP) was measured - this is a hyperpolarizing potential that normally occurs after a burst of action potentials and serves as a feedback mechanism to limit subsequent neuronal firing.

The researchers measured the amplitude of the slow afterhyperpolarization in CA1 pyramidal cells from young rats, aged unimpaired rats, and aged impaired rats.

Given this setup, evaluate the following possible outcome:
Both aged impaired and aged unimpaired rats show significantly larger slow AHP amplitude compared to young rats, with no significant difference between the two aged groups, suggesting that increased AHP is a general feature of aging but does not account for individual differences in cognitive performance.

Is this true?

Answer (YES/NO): NO